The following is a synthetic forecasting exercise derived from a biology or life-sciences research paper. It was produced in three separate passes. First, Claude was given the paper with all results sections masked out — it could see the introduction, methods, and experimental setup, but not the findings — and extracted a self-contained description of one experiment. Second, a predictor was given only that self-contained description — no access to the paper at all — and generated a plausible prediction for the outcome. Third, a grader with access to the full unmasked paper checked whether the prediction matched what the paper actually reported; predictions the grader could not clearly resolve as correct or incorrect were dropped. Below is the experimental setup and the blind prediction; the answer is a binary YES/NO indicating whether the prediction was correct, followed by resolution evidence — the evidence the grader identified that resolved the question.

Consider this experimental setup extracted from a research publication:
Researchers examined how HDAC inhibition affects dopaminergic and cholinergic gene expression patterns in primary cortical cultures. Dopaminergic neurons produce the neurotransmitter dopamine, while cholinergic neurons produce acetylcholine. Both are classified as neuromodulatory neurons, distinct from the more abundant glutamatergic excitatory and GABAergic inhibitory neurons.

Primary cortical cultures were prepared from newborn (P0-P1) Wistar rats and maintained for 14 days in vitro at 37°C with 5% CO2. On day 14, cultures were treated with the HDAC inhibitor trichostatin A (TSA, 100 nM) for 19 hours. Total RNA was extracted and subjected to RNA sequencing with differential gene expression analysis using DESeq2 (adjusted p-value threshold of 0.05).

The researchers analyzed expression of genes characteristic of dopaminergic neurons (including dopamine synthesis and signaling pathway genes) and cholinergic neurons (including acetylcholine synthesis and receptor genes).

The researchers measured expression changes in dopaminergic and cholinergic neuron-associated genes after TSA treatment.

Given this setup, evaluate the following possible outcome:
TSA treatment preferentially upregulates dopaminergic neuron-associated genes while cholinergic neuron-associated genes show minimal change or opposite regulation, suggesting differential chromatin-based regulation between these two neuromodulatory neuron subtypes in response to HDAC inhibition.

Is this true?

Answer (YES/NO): NO